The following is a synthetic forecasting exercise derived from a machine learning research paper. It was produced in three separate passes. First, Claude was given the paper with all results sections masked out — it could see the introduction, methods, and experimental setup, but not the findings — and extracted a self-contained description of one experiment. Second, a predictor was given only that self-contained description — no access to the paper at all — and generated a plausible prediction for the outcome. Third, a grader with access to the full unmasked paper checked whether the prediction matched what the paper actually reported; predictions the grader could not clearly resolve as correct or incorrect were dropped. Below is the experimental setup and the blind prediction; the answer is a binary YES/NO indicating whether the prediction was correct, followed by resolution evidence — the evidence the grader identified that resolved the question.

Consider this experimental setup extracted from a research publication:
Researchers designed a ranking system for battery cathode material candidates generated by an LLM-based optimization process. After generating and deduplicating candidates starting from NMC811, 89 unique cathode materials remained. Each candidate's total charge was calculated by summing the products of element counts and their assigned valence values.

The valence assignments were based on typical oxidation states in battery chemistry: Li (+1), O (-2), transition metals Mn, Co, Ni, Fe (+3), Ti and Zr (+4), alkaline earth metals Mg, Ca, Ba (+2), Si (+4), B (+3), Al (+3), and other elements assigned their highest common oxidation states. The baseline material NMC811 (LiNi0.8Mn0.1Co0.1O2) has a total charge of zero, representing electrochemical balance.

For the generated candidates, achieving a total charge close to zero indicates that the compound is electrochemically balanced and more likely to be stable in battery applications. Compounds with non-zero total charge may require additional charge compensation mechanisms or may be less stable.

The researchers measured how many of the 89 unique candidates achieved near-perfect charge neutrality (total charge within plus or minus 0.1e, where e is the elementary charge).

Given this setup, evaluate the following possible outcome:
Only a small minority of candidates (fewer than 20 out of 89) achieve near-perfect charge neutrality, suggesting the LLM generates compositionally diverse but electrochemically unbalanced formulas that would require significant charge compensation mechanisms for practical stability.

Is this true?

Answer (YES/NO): NO